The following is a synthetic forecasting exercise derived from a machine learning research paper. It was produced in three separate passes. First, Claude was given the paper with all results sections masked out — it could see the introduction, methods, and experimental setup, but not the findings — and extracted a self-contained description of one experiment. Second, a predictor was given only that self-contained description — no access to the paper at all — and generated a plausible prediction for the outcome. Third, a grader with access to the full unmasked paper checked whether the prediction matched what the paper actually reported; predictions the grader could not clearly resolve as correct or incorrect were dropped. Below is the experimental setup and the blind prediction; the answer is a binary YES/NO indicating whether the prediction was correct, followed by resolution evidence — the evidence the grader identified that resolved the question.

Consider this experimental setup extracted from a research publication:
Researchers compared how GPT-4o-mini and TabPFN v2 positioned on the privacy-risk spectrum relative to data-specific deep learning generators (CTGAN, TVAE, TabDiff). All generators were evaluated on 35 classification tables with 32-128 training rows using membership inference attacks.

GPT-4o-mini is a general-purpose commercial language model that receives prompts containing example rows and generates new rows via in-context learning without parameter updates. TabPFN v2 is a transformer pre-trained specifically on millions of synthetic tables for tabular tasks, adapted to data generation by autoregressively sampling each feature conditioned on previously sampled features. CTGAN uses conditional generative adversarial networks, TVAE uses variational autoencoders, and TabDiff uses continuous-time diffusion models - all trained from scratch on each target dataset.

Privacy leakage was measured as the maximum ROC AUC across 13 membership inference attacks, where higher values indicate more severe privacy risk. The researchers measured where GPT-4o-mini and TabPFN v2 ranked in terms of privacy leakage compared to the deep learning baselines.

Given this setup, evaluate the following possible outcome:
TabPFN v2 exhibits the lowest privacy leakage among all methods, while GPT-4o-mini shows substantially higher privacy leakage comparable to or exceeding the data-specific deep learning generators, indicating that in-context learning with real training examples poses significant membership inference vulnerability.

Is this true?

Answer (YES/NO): NO